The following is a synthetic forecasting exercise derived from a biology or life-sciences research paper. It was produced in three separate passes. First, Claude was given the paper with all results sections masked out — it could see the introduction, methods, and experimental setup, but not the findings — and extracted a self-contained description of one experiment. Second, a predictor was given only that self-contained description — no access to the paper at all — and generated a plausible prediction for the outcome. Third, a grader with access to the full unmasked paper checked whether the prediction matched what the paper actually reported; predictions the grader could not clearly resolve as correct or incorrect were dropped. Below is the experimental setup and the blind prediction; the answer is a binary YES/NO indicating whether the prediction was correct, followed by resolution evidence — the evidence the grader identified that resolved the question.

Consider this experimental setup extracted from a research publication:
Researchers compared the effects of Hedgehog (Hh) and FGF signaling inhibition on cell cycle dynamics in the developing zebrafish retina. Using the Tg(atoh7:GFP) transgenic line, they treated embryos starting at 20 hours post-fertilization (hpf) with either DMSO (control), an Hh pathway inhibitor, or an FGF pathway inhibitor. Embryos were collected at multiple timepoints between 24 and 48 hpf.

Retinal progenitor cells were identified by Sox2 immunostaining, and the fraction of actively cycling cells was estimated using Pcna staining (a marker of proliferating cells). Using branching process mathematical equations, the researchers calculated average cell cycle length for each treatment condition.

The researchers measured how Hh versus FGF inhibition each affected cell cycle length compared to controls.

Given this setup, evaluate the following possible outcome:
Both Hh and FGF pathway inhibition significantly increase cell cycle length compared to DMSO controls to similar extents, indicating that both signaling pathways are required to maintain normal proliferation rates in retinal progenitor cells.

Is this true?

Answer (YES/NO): YES